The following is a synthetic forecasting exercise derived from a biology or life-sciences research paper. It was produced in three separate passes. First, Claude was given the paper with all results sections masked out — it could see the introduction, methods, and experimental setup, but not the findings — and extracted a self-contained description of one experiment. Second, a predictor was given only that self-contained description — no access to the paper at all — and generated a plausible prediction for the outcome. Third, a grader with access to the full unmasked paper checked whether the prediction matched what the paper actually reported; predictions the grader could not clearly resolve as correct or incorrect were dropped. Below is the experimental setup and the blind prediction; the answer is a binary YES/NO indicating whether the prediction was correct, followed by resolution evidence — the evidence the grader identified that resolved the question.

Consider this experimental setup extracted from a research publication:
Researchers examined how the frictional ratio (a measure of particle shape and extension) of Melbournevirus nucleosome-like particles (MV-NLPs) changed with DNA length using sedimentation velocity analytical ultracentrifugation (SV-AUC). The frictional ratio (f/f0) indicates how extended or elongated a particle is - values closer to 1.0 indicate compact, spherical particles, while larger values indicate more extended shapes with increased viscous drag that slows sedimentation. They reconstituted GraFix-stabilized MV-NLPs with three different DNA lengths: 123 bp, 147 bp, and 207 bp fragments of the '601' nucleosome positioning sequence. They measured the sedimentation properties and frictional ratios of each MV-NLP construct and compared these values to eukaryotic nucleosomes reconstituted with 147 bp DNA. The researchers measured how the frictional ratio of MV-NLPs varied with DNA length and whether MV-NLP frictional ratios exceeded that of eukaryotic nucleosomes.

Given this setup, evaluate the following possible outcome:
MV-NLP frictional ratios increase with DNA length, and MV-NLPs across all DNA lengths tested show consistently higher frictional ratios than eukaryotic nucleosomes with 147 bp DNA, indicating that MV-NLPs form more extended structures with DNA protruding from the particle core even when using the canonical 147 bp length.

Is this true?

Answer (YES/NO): YES